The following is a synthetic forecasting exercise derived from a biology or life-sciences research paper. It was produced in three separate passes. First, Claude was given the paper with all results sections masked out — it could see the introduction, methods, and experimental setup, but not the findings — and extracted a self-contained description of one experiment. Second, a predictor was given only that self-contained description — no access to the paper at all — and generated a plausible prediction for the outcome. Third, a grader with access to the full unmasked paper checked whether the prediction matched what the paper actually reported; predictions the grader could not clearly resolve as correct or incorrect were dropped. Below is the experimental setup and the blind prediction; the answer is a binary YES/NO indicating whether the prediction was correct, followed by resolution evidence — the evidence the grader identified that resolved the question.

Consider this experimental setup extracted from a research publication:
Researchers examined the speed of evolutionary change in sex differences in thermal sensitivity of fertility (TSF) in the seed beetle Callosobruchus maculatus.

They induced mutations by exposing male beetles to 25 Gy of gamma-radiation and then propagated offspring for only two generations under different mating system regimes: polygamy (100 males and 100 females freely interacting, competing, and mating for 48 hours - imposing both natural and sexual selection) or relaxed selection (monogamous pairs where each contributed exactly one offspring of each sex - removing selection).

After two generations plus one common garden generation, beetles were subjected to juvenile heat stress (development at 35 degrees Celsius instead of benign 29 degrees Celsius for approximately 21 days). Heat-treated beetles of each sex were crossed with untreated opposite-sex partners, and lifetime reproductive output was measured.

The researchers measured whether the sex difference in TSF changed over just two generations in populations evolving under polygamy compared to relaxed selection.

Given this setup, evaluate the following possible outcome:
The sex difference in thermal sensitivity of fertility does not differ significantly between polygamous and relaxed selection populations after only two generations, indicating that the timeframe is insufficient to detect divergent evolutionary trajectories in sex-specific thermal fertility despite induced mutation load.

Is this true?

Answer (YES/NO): NO